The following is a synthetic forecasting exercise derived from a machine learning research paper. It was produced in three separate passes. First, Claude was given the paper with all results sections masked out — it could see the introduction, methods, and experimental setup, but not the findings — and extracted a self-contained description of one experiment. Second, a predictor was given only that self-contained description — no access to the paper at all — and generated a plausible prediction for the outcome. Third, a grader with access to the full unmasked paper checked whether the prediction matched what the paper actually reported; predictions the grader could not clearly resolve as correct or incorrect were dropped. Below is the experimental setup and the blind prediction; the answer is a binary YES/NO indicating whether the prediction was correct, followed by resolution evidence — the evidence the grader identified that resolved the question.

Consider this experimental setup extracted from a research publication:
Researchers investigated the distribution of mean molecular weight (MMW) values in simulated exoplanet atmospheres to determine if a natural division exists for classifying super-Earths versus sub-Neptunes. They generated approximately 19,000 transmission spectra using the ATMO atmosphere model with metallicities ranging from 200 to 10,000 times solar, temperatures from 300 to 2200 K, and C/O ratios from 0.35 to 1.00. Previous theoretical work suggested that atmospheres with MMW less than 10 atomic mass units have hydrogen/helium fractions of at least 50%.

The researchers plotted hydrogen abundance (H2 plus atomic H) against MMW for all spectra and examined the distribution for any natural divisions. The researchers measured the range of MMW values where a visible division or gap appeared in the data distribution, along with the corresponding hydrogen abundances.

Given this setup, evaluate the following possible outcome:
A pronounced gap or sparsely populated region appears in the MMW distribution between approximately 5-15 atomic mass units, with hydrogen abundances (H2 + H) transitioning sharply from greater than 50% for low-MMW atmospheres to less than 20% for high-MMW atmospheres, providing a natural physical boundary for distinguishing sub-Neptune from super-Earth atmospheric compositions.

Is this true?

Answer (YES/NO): NO